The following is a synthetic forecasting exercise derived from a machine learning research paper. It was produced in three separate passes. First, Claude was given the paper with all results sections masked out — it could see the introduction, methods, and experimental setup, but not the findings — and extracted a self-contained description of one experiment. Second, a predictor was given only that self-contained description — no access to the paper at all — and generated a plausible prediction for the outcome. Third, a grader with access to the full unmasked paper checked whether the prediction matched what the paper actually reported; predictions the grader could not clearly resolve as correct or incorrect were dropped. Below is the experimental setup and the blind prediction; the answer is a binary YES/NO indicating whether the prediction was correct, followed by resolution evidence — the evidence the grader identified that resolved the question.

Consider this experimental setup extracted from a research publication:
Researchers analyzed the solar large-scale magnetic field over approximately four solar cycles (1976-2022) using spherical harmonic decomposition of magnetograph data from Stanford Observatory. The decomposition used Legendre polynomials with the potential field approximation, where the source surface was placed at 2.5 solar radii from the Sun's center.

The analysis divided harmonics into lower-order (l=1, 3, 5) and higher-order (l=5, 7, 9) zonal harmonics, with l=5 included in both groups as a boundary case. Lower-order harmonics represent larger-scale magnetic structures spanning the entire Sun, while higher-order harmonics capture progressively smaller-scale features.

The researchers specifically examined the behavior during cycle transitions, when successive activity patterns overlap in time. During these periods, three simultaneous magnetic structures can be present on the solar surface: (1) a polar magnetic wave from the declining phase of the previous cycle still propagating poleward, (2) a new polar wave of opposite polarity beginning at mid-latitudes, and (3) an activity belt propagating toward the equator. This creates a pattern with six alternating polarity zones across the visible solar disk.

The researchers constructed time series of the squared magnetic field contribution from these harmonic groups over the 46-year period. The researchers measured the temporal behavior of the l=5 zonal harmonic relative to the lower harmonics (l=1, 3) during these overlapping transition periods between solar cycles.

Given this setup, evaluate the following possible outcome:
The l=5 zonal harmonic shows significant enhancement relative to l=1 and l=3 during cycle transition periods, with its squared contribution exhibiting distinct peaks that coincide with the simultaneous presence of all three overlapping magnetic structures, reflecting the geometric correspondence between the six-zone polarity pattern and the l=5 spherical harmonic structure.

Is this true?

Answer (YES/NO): YES